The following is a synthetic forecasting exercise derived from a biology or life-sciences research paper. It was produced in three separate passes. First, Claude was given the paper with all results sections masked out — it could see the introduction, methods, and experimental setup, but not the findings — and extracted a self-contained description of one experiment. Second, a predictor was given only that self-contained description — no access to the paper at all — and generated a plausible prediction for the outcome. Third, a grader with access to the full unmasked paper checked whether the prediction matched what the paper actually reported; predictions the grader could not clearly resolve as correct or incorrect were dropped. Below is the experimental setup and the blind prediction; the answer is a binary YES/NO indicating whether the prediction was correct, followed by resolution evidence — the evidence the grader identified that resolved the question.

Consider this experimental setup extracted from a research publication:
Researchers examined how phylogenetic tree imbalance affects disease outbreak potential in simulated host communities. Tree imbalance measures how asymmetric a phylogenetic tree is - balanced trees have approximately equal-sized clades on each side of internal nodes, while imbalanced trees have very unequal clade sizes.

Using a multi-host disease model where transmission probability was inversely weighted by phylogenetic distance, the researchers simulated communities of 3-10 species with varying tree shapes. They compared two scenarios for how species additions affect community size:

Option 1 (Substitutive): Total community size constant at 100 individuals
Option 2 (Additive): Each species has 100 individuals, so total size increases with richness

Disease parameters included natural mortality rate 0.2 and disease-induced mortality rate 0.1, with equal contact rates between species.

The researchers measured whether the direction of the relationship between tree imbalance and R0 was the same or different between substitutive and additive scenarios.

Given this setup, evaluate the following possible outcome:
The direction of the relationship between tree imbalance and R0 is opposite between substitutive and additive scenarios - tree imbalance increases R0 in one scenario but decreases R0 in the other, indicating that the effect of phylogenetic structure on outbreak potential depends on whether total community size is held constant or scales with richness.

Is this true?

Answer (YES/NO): YES